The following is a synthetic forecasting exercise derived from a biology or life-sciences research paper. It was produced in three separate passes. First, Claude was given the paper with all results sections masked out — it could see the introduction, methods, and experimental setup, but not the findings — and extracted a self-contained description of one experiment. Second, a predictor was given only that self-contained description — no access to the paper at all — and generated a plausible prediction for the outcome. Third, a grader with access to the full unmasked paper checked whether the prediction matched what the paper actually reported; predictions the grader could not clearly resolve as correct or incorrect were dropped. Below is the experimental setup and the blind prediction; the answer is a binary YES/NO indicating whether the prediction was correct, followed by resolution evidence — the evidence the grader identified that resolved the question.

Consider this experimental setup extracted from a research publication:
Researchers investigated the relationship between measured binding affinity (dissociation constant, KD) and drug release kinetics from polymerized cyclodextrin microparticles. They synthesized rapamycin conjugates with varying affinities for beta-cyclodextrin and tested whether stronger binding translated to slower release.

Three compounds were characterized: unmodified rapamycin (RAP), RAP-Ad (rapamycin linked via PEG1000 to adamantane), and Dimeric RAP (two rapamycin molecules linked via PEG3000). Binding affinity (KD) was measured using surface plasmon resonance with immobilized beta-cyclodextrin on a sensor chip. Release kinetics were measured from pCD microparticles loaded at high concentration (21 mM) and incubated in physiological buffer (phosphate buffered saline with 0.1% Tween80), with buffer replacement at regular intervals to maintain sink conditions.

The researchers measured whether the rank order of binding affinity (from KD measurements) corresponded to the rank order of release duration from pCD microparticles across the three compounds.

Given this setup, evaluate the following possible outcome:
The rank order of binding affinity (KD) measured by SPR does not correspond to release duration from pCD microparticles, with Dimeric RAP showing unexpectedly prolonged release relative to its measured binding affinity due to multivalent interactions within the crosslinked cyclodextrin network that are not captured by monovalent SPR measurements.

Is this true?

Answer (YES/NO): NO